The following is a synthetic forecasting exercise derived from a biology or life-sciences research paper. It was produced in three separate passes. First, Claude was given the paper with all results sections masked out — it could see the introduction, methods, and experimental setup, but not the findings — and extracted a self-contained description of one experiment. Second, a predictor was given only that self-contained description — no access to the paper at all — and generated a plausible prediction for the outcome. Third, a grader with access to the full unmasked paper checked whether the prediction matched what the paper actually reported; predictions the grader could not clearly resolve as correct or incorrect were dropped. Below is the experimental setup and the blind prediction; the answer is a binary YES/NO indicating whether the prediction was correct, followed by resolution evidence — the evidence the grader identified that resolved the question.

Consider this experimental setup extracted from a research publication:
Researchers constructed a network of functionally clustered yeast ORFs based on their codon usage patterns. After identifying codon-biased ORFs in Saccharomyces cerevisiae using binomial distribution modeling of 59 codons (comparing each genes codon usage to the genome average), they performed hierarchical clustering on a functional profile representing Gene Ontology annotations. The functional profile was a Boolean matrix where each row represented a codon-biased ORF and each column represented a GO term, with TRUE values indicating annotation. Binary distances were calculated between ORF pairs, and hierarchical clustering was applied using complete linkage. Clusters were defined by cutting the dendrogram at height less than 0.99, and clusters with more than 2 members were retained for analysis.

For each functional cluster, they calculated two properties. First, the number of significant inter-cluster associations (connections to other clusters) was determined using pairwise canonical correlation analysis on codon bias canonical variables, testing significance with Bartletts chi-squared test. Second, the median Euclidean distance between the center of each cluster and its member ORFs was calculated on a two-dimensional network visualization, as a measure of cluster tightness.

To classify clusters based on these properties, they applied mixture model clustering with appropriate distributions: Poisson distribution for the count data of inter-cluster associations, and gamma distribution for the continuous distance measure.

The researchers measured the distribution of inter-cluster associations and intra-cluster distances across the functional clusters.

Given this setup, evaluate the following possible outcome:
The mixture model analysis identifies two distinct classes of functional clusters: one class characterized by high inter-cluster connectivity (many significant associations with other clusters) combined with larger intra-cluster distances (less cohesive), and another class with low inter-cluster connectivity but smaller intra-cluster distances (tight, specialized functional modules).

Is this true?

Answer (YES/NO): NO